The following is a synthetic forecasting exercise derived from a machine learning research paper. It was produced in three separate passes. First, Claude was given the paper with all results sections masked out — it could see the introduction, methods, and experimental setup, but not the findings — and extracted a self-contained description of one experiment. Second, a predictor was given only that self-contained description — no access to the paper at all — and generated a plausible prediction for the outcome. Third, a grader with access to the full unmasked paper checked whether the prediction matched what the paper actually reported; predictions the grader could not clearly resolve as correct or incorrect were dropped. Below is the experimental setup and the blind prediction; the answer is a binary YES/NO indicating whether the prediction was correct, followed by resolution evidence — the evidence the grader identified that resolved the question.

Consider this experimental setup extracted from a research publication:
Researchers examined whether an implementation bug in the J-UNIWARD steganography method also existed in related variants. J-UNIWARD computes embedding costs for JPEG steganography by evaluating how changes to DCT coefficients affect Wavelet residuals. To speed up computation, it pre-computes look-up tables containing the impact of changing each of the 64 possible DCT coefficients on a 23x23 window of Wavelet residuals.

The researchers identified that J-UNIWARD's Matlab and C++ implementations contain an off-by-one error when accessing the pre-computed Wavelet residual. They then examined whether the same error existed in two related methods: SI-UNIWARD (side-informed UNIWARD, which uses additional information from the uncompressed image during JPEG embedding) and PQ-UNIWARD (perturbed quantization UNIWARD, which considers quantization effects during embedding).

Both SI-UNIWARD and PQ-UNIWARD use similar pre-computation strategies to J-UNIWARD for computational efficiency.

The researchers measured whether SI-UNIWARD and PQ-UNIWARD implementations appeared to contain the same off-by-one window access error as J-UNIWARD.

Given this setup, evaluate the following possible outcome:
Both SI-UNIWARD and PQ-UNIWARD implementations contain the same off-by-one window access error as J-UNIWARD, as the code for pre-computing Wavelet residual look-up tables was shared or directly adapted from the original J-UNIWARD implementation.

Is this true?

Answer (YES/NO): YES